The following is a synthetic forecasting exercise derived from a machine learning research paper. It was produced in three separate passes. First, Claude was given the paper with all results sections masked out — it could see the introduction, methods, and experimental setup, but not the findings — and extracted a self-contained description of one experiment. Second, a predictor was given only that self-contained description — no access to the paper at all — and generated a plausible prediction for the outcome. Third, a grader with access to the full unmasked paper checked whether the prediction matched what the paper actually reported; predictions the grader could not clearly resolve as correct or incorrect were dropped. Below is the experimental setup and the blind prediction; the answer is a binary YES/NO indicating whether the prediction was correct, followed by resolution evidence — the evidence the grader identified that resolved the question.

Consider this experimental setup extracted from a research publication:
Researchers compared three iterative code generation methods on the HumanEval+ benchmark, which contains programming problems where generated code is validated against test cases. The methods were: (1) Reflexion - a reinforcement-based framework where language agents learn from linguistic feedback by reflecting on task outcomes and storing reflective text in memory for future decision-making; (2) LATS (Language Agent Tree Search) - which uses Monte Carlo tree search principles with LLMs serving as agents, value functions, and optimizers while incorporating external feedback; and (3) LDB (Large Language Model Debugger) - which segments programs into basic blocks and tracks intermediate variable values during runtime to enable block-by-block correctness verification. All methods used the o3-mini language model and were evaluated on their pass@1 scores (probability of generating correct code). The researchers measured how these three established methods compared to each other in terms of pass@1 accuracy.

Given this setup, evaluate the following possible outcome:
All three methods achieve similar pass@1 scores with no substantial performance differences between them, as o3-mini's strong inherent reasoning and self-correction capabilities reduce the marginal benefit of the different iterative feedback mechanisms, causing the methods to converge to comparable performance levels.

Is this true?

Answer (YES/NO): NO